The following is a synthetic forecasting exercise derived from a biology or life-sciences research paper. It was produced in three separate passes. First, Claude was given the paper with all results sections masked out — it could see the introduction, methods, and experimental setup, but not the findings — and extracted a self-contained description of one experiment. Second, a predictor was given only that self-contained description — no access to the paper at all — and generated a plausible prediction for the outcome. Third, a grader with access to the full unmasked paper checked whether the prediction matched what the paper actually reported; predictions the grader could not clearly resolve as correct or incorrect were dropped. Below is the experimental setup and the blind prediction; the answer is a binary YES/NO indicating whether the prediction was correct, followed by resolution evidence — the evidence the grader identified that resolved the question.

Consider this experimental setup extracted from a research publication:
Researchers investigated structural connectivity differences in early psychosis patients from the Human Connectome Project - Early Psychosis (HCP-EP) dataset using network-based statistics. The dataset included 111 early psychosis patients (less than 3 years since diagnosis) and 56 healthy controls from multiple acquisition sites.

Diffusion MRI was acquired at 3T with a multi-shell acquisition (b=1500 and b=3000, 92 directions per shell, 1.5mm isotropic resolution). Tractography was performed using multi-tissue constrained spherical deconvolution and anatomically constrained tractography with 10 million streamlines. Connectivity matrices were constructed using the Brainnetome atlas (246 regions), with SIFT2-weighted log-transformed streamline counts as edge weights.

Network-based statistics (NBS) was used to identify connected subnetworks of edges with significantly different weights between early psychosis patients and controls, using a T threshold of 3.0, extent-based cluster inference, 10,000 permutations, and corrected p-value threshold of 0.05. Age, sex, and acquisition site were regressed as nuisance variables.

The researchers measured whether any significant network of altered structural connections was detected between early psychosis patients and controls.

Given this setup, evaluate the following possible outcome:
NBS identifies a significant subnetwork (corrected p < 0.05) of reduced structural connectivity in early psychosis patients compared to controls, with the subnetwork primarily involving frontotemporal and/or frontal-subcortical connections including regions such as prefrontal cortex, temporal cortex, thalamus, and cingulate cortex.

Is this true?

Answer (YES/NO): NO